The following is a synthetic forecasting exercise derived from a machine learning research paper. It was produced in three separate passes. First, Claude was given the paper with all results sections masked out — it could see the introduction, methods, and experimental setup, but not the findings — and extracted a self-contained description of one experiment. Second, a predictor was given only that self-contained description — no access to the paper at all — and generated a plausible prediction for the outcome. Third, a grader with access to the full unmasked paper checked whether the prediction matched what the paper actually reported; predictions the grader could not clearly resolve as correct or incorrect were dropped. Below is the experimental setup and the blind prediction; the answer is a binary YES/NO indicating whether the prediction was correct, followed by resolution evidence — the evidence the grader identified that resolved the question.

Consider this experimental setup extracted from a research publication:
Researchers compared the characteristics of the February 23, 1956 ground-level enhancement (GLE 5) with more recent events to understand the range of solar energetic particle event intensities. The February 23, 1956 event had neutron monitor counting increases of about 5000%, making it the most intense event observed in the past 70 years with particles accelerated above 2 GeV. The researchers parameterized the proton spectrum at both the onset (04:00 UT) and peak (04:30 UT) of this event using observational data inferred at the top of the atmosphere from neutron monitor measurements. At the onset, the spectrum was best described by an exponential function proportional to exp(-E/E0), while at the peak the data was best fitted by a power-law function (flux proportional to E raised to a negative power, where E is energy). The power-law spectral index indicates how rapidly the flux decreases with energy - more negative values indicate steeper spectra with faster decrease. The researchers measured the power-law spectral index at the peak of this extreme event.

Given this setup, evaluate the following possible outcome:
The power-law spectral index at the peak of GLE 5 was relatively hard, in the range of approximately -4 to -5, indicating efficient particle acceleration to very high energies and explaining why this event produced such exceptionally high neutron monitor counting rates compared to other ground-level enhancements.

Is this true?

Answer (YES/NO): NO